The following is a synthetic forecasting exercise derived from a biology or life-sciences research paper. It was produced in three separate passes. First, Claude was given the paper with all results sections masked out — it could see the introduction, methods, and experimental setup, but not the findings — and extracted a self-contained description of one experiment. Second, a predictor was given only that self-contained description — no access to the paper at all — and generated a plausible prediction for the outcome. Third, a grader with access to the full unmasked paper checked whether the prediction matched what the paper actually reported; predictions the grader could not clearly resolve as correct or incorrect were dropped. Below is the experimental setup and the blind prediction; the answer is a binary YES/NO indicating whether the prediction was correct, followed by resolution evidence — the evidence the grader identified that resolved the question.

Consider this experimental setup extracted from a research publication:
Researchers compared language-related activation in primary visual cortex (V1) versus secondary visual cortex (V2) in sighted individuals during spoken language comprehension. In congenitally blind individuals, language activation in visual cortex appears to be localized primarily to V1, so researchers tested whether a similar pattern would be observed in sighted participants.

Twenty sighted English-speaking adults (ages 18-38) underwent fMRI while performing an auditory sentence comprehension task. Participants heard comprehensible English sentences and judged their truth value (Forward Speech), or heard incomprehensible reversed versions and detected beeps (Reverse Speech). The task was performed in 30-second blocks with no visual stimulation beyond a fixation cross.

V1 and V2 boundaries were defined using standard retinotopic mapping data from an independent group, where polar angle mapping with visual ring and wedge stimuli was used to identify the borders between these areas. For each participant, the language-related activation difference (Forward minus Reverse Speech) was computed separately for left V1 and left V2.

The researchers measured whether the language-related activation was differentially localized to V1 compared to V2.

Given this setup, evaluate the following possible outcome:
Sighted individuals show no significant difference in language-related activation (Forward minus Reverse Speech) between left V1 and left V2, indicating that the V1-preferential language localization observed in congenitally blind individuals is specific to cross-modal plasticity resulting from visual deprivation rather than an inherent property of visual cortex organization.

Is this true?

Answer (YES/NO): NO